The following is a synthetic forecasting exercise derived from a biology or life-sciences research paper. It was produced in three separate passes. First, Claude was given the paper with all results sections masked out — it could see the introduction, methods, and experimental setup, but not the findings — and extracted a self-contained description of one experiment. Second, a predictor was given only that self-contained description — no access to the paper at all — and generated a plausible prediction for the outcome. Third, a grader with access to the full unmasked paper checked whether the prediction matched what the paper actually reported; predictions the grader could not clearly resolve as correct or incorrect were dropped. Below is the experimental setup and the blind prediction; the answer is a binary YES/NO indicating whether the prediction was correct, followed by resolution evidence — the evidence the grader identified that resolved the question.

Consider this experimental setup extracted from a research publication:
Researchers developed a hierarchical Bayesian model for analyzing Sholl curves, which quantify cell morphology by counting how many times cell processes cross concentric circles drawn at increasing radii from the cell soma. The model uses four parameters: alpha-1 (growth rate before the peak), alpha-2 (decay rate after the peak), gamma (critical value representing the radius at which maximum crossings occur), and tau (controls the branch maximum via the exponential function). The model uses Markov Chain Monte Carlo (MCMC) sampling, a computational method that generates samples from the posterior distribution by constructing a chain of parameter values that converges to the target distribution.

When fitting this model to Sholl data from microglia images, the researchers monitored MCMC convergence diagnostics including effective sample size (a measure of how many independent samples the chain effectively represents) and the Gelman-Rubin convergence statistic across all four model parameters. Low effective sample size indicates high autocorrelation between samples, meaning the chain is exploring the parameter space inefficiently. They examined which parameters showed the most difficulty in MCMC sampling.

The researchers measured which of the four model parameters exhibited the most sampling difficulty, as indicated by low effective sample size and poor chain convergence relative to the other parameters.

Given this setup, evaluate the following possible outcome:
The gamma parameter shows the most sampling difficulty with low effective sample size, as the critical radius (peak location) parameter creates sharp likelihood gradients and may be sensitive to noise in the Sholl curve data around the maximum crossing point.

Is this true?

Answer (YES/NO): NO